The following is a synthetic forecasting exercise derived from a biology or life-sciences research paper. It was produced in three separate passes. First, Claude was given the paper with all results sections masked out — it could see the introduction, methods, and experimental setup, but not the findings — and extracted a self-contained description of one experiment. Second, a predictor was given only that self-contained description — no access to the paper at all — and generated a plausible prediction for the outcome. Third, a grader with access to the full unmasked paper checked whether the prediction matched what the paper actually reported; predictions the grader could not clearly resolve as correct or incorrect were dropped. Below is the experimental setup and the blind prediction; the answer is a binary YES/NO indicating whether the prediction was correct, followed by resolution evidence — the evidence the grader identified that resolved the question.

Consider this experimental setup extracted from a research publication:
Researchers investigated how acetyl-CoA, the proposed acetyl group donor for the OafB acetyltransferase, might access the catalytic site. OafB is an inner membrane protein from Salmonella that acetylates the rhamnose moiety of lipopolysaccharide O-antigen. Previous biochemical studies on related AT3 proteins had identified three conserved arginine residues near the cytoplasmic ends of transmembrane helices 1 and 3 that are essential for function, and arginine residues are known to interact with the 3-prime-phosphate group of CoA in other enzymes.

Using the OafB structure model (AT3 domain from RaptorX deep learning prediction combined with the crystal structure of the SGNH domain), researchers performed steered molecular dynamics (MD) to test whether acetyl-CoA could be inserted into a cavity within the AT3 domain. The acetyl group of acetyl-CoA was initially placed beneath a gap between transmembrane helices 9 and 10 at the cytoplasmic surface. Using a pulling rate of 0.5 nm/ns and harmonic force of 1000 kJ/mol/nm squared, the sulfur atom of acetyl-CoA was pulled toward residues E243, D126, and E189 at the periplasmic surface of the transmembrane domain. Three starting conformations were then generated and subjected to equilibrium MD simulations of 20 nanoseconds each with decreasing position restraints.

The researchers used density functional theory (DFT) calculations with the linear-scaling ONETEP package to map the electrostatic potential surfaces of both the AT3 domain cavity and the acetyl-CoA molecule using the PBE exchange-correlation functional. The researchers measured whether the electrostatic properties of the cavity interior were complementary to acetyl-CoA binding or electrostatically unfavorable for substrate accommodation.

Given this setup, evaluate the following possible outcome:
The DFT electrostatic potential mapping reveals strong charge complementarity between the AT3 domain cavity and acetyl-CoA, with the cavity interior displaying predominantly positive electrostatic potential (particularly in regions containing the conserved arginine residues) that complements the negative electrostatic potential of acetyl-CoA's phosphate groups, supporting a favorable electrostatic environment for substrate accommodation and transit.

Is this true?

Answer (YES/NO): YES